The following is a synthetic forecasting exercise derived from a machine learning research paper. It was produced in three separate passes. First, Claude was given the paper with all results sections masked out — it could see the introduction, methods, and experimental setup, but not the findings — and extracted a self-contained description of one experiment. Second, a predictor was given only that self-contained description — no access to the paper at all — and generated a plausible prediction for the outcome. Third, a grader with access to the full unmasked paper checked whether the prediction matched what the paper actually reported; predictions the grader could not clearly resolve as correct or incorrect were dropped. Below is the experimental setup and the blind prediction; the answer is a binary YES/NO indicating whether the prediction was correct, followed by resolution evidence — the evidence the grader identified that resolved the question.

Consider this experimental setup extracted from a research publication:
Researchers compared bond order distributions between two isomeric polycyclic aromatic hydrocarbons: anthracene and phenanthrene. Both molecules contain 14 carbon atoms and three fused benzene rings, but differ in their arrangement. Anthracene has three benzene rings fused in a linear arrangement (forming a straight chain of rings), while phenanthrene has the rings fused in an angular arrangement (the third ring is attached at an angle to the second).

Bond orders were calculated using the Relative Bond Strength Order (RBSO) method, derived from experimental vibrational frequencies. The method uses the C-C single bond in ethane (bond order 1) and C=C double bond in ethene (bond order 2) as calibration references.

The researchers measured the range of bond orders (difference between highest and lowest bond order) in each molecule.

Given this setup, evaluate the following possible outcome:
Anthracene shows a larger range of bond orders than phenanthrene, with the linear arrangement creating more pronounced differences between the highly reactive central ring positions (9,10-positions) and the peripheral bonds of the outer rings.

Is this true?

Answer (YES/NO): NO